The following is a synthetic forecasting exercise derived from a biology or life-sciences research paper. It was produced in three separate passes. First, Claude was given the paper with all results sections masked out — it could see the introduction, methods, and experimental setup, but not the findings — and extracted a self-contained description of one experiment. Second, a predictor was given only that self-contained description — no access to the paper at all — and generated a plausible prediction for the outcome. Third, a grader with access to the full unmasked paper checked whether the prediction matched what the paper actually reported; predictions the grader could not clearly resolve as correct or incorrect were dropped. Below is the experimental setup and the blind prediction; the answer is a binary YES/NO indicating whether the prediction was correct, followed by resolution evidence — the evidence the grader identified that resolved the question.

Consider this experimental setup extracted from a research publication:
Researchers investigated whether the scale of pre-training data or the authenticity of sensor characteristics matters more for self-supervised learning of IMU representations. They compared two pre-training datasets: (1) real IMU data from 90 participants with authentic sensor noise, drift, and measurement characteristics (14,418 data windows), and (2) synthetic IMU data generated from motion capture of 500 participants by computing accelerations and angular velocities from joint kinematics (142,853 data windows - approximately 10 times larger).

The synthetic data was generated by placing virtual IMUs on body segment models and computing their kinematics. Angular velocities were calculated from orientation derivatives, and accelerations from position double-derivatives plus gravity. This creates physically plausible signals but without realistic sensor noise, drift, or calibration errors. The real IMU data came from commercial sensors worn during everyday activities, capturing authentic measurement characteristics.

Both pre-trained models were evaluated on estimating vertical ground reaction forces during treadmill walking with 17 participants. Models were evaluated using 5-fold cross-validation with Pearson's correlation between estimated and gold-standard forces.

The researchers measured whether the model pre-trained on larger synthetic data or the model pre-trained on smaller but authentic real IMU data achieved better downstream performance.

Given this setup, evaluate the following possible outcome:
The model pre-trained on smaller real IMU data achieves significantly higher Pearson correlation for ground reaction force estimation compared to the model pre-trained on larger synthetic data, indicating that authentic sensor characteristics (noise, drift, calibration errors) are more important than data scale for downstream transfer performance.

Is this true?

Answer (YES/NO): NO